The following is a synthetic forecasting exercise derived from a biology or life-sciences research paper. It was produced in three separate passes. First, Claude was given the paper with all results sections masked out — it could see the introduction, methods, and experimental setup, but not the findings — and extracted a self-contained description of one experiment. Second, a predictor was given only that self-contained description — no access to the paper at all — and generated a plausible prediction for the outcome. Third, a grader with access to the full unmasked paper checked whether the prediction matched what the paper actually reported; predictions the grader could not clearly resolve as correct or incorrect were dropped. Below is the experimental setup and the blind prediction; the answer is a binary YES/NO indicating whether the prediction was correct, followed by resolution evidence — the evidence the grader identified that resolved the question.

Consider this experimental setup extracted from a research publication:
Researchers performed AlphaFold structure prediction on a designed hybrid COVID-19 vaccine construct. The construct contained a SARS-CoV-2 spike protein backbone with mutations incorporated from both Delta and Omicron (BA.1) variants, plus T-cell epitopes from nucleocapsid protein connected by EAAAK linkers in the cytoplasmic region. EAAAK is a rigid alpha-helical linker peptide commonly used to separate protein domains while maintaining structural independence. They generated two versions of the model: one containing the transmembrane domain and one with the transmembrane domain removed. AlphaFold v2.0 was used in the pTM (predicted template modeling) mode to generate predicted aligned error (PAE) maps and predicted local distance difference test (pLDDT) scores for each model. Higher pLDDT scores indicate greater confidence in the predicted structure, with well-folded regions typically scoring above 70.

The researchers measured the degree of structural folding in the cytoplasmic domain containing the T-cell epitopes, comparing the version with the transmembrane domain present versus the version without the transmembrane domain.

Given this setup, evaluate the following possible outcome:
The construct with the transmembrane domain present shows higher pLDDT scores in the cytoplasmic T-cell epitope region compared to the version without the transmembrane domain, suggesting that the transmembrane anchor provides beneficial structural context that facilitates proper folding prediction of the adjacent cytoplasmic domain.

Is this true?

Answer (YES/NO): NO